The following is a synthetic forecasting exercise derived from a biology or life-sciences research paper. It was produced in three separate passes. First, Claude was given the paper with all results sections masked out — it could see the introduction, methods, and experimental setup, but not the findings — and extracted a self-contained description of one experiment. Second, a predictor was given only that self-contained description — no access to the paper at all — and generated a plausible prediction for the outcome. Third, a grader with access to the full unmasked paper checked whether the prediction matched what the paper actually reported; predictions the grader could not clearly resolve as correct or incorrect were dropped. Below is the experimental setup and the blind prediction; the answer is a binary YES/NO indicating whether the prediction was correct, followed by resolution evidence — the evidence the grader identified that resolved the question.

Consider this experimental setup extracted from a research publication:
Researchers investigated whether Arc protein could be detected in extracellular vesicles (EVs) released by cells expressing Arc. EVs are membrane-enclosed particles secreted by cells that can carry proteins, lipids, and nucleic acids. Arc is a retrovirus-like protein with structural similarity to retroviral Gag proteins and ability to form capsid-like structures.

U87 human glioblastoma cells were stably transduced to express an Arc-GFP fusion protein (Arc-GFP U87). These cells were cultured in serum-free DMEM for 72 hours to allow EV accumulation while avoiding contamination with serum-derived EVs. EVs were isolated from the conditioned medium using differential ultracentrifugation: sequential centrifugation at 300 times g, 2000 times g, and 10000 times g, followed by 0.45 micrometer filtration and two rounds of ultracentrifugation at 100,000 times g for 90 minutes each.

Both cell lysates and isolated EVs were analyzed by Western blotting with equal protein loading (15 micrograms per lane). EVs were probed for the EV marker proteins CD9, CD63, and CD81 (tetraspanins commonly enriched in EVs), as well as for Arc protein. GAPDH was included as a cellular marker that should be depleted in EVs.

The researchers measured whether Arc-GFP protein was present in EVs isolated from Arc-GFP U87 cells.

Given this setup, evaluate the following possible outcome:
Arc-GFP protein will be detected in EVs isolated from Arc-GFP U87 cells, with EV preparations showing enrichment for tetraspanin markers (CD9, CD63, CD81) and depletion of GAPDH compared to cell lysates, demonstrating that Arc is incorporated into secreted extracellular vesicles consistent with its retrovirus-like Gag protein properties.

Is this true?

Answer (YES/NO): YES